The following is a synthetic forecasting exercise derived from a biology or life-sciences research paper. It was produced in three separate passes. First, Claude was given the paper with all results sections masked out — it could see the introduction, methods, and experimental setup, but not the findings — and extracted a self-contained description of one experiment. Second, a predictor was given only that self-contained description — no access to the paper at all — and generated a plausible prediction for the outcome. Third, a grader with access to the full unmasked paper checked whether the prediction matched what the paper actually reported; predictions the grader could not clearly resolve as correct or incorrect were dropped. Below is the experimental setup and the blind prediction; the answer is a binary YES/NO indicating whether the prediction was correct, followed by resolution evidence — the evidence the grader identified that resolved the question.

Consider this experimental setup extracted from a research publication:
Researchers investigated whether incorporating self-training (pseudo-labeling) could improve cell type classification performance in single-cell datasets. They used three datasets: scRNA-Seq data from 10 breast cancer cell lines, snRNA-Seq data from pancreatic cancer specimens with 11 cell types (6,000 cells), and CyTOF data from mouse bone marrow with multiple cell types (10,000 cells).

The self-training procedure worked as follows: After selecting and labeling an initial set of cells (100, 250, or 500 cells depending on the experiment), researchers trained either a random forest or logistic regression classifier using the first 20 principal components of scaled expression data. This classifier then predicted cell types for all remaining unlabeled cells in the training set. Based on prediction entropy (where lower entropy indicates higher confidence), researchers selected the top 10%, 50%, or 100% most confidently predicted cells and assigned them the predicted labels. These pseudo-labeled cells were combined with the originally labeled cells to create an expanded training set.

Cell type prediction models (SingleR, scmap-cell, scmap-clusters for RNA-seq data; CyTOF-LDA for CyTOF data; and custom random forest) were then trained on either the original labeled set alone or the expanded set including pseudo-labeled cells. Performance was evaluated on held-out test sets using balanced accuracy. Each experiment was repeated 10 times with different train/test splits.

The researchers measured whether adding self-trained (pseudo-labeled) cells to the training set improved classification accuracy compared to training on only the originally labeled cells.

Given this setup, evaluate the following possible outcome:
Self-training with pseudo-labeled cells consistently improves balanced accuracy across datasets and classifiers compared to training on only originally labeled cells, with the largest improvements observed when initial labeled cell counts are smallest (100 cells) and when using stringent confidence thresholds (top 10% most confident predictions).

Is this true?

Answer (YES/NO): NO